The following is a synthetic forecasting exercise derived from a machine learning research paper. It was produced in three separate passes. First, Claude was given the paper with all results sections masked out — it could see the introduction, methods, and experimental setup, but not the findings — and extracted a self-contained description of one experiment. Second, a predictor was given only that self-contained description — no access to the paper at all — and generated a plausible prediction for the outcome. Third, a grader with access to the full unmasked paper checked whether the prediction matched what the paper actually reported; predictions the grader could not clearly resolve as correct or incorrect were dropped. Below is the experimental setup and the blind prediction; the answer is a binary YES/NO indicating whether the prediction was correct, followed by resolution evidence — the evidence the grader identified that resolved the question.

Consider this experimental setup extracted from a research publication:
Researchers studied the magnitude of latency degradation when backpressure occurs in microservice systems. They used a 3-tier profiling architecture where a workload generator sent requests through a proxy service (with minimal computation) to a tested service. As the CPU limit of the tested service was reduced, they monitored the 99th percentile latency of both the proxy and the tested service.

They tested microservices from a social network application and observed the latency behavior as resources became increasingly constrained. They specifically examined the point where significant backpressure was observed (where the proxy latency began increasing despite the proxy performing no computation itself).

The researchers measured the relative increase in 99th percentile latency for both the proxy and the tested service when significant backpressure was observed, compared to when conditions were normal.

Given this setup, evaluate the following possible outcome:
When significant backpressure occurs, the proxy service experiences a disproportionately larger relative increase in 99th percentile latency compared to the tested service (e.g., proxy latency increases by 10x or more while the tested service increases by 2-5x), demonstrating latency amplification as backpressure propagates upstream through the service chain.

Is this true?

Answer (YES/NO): NO